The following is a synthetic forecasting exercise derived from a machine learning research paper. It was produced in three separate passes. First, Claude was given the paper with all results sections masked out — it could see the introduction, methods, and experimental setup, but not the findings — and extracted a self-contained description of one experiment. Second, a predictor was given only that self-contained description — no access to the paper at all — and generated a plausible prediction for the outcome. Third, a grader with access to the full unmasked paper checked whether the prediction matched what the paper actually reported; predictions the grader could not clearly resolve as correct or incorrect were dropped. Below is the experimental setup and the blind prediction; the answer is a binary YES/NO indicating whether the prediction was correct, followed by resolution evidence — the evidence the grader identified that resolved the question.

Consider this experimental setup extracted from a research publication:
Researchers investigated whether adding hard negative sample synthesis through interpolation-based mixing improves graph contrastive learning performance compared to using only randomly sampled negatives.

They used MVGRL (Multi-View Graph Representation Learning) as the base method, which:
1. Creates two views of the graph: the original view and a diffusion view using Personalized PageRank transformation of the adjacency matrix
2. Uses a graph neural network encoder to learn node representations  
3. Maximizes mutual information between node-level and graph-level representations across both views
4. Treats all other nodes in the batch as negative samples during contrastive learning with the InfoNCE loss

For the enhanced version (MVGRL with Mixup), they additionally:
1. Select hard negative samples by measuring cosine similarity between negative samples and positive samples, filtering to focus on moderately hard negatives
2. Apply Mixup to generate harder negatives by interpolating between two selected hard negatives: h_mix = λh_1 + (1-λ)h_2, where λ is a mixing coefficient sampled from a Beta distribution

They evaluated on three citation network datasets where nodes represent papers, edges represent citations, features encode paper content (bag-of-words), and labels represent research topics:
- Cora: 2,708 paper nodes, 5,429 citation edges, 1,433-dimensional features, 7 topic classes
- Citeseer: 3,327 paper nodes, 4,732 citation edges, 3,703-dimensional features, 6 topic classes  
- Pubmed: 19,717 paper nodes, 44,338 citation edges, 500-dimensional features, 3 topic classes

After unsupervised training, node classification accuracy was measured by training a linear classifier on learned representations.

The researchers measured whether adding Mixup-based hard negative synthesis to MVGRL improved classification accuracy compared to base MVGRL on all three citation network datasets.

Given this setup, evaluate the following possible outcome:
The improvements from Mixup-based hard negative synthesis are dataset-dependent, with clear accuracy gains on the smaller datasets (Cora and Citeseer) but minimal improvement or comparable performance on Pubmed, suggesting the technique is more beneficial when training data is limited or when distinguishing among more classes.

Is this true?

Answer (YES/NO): NO